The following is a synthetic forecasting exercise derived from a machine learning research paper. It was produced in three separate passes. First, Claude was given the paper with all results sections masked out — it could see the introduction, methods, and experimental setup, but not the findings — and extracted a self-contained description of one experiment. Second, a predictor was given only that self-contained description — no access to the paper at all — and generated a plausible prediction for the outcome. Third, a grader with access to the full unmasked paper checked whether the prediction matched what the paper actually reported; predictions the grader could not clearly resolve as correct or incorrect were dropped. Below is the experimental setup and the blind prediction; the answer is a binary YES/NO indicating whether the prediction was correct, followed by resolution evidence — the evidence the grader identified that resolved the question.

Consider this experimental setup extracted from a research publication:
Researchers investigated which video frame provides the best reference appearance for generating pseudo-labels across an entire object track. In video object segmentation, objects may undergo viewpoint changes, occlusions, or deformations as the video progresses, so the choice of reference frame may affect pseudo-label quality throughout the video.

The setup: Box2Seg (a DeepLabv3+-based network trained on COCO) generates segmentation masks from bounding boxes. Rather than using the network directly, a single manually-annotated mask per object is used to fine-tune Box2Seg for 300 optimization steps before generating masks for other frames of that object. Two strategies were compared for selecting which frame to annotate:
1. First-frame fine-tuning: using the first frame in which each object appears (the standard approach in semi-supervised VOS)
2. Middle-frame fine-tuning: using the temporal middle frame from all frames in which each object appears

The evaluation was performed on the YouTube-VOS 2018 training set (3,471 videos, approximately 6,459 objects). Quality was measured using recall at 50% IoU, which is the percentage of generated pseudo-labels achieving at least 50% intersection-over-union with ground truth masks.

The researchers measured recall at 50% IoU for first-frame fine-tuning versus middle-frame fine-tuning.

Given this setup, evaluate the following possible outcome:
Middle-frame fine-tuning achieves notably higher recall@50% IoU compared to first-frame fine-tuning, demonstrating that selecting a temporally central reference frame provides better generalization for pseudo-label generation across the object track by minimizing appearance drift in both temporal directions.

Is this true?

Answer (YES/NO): NO